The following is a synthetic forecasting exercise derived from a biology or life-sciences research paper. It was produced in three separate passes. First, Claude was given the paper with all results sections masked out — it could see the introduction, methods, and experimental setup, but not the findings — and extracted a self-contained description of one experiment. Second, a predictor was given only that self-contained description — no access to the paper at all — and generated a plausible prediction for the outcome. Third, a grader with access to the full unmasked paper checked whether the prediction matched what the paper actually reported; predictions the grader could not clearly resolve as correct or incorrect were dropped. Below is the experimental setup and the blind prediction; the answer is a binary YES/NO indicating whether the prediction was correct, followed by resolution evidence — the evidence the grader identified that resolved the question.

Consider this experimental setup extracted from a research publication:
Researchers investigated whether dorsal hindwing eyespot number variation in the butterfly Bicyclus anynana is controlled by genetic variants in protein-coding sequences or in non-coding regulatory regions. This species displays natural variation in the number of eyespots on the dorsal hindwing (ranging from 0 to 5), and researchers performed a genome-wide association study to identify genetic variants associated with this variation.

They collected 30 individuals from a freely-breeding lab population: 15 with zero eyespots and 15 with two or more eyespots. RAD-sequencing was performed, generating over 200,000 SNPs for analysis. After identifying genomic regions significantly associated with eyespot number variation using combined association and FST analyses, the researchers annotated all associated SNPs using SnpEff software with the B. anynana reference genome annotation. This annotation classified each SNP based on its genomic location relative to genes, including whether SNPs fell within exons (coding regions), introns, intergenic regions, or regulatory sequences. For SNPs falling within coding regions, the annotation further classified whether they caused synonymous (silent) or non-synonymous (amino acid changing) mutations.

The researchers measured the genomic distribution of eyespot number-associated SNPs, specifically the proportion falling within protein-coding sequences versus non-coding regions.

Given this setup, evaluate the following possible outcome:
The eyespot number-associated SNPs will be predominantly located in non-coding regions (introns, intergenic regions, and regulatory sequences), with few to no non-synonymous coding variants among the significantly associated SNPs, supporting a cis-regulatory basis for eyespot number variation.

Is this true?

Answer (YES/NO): YES